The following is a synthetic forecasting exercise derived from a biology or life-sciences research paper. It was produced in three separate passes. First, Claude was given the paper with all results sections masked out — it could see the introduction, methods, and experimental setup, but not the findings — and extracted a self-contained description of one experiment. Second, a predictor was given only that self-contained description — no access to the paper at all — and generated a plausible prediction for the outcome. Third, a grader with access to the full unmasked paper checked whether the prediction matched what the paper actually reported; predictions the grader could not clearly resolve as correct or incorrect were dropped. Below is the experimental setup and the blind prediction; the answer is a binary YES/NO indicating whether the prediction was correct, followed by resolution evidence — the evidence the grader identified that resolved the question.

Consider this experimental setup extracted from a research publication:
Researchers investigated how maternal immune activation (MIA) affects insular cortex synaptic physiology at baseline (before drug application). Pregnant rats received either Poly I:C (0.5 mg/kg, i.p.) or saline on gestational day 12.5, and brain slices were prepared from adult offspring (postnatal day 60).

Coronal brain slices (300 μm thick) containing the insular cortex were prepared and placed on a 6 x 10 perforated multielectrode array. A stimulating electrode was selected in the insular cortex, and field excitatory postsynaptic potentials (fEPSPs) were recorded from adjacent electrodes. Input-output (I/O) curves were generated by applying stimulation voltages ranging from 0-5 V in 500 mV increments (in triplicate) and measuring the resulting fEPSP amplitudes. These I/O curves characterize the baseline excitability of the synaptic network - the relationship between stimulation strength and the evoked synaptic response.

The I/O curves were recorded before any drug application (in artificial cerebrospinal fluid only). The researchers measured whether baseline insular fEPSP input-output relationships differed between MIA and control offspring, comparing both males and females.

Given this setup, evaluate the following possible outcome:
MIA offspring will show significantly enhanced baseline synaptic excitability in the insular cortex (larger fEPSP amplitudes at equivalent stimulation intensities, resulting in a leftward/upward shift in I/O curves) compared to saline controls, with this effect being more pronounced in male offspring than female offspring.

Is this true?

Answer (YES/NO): NO